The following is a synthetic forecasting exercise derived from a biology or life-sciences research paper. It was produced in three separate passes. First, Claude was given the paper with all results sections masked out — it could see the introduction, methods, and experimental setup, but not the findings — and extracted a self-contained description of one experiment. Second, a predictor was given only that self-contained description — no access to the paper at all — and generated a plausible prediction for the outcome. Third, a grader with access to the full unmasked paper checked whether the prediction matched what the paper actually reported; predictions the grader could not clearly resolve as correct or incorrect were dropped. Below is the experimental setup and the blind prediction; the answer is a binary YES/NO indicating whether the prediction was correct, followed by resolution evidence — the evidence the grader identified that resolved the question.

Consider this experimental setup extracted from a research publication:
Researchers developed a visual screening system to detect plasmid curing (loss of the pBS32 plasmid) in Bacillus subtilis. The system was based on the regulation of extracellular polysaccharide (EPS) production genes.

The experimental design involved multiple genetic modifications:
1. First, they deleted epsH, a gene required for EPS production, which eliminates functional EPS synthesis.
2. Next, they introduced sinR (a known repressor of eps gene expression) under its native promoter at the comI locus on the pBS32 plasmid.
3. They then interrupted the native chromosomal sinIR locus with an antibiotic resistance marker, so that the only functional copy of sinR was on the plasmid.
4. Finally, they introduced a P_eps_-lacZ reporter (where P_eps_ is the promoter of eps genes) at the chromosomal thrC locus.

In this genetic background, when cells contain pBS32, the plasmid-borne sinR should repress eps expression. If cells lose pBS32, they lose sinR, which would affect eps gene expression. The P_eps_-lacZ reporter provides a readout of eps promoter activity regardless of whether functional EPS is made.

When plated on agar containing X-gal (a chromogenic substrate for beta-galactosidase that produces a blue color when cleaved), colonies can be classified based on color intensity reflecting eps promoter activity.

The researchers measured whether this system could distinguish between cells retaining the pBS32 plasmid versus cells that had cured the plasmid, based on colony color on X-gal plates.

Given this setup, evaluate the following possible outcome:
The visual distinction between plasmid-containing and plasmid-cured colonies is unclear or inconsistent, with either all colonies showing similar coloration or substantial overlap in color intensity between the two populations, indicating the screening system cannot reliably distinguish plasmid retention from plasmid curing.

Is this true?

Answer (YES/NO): NO